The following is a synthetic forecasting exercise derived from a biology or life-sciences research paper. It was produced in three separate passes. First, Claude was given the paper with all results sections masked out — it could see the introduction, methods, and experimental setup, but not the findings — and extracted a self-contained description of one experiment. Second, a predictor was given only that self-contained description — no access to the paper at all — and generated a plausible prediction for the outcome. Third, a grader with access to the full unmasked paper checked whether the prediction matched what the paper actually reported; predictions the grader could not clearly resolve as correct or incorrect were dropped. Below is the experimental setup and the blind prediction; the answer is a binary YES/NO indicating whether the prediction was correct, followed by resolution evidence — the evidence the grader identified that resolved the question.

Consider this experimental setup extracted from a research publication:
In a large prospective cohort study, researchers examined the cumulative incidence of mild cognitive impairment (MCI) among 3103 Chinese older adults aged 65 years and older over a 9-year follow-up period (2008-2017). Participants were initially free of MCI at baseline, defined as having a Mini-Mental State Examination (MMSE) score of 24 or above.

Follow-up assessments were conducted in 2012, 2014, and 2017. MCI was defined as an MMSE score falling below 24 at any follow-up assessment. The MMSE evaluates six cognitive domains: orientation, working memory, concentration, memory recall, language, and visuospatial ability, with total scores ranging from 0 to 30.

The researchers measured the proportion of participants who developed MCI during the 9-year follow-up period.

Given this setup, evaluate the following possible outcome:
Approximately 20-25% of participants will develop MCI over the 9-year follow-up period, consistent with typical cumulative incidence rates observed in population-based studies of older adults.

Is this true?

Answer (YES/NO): NO